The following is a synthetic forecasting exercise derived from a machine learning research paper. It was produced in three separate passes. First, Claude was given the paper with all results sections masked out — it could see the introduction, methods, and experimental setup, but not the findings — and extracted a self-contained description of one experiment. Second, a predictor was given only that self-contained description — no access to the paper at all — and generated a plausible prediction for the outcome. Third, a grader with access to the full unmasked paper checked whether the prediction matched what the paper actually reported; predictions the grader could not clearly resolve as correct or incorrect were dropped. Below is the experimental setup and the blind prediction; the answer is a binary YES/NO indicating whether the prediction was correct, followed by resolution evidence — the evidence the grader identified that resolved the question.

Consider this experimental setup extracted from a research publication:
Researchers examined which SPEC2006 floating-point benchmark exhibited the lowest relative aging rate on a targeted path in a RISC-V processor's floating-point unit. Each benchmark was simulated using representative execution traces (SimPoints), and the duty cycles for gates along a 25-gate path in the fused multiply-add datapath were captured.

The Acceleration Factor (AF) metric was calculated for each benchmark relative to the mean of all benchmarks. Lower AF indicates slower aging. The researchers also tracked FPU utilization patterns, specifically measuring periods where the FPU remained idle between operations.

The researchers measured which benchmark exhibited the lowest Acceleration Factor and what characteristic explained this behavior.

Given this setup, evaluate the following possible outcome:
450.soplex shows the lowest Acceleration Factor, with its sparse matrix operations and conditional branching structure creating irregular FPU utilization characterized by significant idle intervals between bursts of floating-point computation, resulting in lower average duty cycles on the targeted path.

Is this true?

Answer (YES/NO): YES